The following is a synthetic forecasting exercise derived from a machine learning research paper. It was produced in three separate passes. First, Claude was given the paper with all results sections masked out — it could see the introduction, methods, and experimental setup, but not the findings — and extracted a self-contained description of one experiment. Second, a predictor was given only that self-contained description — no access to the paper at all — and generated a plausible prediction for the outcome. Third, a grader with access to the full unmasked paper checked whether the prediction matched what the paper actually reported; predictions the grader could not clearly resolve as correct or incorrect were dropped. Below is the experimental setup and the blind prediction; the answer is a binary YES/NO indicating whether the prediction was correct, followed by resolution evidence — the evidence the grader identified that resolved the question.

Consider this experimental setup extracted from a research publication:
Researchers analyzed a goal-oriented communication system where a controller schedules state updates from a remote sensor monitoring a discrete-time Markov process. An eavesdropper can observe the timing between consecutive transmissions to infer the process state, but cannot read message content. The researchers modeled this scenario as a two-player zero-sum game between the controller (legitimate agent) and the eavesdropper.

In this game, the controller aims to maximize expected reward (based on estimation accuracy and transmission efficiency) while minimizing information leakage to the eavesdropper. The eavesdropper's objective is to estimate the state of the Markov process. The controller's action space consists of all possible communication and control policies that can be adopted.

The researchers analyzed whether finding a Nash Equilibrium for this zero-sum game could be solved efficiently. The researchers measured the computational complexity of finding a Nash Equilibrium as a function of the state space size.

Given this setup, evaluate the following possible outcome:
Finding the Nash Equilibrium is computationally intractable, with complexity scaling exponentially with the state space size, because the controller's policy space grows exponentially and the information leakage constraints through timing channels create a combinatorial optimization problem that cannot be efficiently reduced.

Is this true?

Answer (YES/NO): YES